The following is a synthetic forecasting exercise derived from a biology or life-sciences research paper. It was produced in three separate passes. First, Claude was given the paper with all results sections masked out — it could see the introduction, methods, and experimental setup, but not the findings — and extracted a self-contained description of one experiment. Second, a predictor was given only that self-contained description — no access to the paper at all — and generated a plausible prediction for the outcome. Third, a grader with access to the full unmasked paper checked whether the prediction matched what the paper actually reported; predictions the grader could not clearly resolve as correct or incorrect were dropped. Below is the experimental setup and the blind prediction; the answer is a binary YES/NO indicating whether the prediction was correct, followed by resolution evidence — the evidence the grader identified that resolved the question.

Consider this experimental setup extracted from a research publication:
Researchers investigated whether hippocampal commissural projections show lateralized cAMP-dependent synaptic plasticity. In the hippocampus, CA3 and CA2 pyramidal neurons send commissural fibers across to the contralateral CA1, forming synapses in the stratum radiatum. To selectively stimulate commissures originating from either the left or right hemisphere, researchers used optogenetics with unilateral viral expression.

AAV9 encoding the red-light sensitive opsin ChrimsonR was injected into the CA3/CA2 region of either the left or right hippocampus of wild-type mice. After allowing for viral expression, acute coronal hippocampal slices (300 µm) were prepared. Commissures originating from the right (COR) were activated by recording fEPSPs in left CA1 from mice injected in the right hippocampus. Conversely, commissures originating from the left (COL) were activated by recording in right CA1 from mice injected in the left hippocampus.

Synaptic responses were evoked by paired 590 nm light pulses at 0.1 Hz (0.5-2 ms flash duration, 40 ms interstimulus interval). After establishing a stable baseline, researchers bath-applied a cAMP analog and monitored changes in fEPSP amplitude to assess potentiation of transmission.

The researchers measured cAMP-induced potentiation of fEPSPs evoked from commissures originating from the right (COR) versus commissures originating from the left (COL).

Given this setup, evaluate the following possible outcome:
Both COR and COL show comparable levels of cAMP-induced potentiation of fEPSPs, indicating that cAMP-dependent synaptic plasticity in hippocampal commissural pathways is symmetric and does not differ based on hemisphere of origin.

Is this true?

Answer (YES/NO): NO